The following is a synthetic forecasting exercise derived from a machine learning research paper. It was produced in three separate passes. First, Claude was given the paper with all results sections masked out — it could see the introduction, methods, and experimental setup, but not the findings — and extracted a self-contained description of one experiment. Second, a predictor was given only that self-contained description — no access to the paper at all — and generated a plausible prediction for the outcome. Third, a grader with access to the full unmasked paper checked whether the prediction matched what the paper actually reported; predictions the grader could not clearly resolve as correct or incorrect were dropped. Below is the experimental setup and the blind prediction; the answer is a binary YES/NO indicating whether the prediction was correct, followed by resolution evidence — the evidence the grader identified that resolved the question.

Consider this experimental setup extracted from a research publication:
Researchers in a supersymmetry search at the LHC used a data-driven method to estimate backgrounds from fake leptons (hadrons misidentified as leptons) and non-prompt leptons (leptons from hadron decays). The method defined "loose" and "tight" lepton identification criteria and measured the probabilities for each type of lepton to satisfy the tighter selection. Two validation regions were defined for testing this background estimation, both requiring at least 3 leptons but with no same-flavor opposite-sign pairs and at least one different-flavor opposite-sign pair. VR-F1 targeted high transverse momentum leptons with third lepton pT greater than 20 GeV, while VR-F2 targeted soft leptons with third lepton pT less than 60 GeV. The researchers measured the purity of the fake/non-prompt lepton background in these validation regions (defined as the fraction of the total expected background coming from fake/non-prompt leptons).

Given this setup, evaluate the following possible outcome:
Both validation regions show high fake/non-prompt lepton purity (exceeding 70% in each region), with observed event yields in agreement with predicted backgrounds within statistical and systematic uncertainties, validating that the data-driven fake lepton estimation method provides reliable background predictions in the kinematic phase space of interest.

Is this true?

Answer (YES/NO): NO